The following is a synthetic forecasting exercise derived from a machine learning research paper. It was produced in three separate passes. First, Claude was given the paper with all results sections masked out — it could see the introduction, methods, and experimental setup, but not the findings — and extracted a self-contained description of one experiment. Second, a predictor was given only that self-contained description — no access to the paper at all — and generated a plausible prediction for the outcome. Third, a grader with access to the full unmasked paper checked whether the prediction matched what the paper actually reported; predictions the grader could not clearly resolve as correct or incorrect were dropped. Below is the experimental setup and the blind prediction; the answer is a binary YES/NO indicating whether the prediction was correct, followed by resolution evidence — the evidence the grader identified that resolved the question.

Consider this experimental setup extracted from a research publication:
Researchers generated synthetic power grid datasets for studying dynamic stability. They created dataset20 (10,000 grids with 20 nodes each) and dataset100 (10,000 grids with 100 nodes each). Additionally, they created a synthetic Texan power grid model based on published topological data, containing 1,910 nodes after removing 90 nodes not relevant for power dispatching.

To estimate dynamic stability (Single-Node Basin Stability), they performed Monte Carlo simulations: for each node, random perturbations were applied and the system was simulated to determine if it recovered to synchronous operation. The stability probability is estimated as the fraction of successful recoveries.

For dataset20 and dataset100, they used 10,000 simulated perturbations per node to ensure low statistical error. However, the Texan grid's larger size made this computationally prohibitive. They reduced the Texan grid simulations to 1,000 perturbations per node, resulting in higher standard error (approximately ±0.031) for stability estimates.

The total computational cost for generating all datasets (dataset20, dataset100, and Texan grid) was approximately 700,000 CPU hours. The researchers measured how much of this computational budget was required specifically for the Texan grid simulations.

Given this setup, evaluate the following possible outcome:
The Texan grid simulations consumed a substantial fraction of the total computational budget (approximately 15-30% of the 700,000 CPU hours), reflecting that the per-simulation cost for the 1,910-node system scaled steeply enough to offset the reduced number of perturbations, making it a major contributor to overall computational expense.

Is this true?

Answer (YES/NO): YES